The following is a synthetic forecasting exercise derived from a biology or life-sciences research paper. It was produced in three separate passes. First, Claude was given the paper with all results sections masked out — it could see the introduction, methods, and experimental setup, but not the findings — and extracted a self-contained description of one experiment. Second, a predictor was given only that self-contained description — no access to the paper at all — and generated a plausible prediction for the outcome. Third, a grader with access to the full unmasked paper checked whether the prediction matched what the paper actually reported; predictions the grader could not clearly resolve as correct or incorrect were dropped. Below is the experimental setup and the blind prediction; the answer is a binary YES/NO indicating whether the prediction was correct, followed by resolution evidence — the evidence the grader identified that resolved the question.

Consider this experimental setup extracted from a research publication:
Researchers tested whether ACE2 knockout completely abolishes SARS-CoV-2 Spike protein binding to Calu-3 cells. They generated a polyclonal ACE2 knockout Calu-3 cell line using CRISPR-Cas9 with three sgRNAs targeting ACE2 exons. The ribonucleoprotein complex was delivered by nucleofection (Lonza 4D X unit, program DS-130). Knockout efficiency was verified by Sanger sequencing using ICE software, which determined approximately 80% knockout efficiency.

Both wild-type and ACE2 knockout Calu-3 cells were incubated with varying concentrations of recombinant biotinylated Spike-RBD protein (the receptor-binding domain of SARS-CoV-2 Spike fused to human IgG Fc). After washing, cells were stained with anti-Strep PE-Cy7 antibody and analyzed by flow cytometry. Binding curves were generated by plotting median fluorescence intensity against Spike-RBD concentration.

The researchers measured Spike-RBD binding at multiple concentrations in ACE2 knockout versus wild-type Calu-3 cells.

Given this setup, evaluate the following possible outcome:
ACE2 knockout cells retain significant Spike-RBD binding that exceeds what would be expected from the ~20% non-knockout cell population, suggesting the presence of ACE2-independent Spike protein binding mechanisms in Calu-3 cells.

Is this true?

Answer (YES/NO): NO